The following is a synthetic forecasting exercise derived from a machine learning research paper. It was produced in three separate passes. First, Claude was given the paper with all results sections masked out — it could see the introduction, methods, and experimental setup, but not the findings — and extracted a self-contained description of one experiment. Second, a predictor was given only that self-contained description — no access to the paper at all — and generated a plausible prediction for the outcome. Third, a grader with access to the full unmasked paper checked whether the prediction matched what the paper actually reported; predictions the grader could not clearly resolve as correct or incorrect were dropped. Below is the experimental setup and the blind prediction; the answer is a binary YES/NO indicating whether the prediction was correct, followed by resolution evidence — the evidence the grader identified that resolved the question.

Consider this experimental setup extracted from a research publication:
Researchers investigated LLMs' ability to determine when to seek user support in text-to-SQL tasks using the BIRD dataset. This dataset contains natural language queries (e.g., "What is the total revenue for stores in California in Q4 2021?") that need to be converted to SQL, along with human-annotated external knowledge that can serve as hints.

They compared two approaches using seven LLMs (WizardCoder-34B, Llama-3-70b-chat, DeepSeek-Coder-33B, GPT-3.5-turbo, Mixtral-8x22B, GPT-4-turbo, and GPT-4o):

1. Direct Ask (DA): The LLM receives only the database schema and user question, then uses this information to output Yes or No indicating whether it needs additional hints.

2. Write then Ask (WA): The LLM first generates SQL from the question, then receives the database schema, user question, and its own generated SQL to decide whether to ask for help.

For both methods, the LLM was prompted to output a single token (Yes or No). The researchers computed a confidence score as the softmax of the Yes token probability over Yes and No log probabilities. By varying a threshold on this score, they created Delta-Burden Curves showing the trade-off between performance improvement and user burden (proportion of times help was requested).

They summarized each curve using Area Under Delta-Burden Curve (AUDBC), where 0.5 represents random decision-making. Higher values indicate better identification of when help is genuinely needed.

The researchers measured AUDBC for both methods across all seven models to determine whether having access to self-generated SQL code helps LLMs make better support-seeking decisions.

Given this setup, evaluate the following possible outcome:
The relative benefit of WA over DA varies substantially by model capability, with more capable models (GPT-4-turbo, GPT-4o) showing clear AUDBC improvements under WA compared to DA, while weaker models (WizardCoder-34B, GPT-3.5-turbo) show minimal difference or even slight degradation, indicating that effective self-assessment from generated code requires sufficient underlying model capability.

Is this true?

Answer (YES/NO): NO